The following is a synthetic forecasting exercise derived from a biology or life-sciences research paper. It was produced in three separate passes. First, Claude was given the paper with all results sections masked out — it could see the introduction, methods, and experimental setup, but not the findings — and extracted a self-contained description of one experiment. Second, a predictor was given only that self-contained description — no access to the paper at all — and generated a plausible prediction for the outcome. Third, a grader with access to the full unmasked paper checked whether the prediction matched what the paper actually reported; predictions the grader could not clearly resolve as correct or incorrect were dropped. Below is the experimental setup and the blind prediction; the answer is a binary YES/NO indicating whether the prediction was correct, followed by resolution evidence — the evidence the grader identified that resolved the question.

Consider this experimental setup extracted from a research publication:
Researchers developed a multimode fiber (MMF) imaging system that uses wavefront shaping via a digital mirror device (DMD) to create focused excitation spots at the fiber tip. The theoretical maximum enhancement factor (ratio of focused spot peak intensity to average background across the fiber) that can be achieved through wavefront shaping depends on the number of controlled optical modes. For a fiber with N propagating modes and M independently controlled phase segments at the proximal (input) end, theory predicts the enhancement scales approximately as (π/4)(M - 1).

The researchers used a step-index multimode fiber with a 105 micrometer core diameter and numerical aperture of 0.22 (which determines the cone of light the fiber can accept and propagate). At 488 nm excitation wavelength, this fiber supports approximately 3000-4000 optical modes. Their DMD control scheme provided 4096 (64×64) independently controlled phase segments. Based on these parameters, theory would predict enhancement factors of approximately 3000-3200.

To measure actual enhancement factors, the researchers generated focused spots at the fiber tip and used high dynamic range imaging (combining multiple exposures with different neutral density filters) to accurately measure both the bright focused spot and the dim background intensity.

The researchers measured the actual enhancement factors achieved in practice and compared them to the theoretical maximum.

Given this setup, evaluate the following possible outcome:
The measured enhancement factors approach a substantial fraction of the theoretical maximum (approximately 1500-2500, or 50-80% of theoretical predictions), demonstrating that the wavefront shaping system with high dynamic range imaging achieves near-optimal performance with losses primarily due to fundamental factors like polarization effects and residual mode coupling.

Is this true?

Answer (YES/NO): NO